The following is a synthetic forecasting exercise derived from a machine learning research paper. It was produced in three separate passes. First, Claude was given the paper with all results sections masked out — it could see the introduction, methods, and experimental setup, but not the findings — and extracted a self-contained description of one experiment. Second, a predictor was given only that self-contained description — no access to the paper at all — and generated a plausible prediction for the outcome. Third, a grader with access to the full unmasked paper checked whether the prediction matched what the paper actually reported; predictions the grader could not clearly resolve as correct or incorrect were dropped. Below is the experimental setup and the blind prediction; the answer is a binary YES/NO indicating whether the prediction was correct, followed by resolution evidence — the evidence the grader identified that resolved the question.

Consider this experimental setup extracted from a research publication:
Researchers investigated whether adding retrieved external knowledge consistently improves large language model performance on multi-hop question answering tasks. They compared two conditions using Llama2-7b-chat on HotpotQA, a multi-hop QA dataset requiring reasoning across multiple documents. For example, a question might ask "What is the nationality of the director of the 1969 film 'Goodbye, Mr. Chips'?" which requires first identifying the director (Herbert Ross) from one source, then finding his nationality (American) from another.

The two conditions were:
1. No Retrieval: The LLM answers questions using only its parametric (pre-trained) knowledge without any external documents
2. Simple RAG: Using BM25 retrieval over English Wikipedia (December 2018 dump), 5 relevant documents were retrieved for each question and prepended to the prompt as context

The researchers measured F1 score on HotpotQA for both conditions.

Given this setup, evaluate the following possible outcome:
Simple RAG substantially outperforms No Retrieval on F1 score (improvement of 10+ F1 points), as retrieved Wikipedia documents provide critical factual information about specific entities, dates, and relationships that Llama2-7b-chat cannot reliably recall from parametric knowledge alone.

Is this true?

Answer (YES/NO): NO